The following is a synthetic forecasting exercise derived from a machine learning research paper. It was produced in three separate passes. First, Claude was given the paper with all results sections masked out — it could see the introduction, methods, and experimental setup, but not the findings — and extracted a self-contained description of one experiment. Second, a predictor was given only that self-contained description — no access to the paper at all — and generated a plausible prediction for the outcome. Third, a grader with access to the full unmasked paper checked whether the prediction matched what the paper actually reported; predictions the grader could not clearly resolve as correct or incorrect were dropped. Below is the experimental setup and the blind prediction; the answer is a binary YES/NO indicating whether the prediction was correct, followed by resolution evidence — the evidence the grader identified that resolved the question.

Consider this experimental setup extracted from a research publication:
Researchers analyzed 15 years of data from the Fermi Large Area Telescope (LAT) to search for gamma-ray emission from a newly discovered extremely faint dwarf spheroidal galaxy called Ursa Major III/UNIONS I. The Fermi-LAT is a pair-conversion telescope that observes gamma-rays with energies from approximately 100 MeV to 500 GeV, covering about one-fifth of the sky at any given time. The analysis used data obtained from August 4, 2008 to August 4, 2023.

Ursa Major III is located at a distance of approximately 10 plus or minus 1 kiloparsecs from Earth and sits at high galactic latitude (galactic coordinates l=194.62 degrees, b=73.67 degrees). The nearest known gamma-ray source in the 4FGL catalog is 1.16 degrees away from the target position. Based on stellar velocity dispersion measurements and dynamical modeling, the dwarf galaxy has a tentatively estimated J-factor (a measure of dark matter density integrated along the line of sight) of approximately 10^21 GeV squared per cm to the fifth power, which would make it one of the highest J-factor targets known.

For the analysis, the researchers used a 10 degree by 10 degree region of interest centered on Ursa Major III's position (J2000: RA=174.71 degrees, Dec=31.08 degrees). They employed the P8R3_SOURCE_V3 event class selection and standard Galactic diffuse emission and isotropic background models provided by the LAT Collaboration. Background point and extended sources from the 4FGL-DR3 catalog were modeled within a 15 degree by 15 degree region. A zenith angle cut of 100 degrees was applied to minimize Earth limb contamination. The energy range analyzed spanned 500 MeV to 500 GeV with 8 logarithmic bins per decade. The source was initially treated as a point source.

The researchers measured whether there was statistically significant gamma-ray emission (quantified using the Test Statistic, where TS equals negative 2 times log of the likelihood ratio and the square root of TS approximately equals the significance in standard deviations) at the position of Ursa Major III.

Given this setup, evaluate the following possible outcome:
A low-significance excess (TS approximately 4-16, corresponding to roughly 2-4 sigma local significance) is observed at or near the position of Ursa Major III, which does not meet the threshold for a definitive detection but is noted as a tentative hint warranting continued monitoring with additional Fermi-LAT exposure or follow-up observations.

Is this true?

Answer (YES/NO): NO